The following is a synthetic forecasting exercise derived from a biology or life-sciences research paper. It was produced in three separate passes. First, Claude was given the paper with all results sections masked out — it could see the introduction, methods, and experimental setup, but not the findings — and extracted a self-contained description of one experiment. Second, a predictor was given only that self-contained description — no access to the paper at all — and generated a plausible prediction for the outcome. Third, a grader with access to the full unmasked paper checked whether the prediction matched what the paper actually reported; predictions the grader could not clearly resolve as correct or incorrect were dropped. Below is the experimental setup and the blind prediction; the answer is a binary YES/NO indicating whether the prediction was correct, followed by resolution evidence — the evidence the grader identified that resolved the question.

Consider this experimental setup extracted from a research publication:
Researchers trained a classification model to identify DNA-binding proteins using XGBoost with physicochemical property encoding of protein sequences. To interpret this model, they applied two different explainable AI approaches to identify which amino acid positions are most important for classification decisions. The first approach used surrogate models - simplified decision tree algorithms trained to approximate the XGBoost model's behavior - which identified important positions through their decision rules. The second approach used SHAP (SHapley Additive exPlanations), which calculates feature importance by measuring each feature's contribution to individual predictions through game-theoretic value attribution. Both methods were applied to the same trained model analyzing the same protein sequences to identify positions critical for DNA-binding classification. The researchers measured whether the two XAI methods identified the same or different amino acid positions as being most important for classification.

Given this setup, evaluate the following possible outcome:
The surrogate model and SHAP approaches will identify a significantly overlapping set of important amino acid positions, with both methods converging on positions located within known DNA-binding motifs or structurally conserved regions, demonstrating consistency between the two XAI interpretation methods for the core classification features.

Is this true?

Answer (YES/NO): NO